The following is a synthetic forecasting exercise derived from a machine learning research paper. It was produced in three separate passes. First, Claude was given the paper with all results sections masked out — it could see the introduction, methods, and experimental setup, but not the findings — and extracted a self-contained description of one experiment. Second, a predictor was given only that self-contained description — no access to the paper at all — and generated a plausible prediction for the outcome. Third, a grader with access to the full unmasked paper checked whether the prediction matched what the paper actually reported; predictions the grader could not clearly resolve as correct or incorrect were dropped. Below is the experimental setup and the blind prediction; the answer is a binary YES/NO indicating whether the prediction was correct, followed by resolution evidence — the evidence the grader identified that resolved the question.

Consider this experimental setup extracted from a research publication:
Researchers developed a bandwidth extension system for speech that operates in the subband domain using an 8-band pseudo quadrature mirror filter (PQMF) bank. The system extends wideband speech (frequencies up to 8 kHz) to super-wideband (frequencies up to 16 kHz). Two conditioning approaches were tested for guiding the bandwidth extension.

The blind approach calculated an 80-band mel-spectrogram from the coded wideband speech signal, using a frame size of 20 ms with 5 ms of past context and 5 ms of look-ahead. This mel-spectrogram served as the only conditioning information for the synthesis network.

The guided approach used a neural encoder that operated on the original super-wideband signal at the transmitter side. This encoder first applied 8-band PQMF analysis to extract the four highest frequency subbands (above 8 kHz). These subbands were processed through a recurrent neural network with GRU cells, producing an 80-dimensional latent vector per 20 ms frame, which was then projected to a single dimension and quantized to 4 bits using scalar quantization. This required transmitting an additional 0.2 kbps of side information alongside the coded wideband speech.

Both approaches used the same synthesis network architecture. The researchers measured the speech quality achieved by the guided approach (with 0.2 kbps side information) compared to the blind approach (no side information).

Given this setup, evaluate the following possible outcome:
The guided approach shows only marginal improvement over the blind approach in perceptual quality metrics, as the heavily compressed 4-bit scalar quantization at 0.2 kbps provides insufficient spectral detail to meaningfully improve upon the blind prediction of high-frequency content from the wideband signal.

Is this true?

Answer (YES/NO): NO